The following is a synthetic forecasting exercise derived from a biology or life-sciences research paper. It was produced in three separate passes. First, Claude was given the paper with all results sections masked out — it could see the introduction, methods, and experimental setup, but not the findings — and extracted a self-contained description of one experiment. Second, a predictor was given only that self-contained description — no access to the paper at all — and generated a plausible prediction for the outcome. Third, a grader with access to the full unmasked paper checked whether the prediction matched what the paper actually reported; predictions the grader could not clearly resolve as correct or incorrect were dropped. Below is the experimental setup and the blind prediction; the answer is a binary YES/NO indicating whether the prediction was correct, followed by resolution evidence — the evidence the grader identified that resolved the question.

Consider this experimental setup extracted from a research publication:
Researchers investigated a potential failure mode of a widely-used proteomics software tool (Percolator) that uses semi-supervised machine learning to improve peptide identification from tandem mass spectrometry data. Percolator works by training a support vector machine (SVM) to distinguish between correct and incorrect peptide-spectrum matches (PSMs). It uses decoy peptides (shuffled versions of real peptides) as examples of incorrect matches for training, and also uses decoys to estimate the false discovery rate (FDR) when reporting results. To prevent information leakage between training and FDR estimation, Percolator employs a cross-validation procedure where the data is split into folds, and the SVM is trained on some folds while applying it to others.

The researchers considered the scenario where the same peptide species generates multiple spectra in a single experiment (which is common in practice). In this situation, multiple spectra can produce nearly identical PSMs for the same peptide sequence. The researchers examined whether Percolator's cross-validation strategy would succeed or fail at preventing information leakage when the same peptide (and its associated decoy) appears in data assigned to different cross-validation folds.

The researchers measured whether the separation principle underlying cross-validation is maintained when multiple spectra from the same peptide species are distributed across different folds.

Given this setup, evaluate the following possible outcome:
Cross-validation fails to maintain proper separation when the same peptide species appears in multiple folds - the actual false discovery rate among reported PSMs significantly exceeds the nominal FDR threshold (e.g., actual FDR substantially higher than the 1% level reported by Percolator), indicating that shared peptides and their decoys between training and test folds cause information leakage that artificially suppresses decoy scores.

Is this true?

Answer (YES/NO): YES